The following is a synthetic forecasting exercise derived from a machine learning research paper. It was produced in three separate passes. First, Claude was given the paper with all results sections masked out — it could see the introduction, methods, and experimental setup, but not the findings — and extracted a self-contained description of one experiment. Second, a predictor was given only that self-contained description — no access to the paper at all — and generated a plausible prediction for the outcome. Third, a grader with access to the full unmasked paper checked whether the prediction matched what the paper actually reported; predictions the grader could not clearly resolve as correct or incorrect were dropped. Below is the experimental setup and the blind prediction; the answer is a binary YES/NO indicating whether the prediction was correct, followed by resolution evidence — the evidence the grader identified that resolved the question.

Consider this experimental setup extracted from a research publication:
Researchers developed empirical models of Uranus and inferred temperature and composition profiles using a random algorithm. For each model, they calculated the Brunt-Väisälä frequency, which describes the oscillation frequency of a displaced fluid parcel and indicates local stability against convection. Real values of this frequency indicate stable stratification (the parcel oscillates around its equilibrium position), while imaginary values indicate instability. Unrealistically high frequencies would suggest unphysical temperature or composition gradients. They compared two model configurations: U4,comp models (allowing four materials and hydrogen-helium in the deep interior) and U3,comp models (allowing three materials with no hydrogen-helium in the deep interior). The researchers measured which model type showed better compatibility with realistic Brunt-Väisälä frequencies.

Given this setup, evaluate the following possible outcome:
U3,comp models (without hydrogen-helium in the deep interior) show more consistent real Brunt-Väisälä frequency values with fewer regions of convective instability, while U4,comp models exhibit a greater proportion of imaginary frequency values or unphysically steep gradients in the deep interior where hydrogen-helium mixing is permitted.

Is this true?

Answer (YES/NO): YES